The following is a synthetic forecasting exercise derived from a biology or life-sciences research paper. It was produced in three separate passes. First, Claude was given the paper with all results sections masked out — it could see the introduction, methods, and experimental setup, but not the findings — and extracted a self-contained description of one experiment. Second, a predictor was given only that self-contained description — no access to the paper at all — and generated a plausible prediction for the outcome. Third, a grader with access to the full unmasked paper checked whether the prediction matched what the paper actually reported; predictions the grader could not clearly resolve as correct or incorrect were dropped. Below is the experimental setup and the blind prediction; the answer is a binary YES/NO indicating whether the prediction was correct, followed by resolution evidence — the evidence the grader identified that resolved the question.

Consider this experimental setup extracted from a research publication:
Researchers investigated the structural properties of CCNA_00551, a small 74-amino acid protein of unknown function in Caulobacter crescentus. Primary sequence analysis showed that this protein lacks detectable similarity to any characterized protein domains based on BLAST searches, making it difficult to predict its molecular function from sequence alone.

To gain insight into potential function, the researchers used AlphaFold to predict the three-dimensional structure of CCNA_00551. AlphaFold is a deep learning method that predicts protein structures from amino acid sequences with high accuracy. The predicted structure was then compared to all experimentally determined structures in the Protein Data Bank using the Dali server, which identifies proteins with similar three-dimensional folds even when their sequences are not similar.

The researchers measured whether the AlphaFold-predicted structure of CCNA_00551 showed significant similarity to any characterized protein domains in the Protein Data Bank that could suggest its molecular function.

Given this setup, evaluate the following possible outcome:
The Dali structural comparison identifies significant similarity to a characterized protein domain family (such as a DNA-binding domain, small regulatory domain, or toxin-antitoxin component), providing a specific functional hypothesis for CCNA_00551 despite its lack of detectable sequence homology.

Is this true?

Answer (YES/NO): YES